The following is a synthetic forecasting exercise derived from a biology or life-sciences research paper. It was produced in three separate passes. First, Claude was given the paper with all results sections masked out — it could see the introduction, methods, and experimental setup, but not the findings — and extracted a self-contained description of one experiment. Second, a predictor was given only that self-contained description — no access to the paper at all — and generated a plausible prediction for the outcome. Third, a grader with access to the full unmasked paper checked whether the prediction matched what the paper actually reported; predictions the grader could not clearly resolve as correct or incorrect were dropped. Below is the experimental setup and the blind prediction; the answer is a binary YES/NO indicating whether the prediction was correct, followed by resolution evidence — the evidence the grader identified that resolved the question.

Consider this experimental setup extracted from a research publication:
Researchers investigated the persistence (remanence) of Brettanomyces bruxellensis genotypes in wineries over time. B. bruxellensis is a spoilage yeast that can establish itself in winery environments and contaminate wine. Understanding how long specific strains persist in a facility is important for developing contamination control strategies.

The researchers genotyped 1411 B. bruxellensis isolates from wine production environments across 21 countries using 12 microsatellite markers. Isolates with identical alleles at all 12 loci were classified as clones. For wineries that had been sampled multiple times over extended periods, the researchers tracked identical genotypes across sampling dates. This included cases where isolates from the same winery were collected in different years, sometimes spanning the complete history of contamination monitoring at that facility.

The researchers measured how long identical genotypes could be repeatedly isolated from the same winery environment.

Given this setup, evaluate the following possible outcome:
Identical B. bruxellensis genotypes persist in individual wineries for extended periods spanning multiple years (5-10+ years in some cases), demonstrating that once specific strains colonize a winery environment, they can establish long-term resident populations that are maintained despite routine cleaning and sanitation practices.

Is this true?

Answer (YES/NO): YES